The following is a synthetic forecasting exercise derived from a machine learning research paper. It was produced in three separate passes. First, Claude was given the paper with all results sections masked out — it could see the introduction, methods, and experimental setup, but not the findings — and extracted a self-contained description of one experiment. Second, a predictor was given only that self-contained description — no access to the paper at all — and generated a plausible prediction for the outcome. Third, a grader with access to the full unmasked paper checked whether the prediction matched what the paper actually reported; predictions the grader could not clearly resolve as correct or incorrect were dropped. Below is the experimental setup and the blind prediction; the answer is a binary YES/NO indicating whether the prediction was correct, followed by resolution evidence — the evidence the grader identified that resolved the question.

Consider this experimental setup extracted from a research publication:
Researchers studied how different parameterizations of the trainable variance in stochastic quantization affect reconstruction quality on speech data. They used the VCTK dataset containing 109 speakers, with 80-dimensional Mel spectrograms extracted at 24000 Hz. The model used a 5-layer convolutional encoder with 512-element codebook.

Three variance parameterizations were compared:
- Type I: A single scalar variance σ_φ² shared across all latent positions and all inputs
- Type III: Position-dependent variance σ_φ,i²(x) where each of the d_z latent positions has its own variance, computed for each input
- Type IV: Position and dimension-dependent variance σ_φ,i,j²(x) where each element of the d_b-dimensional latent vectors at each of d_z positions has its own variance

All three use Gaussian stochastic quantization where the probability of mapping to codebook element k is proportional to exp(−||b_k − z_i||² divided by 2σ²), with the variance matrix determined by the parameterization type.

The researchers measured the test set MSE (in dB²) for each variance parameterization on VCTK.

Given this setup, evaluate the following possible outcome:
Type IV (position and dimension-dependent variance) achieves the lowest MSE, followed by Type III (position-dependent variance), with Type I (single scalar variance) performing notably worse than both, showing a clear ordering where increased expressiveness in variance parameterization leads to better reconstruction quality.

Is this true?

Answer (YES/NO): NO